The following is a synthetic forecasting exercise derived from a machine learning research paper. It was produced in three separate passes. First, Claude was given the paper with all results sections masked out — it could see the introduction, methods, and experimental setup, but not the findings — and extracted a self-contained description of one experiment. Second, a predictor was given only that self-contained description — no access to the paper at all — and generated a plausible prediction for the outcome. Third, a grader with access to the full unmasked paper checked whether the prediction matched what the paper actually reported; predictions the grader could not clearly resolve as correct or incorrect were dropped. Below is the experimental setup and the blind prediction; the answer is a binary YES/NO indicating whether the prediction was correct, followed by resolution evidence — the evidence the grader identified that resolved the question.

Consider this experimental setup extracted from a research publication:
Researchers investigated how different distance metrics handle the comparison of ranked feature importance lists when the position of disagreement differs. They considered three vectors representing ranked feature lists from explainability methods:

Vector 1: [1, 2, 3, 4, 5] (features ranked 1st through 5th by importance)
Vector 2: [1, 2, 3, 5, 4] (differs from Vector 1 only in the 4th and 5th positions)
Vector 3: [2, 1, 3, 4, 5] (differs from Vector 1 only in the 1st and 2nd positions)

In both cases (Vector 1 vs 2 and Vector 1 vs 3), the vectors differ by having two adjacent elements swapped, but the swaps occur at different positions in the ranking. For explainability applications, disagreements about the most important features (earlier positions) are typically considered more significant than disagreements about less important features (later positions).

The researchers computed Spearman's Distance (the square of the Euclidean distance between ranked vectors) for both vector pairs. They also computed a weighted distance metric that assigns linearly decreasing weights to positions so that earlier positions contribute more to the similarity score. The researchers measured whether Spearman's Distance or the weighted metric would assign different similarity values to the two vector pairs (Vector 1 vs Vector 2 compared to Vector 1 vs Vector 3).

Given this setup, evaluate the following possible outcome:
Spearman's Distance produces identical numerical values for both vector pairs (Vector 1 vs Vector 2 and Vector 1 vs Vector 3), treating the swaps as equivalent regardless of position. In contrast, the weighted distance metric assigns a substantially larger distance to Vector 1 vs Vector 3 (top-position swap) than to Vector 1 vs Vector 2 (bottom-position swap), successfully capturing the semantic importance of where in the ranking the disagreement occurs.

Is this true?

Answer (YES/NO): YES